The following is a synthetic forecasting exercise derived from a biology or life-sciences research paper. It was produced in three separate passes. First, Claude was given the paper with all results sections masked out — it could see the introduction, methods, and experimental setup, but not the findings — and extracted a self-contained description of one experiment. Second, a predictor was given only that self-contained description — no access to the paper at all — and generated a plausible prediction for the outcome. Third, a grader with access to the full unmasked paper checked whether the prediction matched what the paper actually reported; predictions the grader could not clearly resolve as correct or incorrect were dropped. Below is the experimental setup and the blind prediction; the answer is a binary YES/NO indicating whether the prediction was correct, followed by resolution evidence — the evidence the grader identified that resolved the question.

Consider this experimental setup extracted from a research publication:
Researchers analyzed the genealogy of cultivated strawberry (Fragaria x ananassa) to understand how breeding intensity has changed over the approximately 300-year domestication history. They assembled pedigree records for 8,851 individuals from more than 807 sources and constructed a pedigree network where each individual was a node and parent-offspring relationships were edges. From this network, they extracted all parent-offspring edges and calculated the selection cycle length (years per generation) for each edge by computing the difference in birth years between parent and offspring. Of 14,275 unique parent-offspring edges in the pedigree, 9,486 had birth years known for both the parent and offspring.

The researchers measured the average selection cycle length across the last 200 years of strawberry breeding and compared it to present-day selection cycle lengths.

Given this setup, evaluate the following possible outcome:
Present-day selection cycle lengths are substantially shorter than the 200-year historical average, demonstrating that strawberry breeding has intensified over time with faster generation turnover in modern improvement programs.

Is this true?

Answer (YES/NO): YES